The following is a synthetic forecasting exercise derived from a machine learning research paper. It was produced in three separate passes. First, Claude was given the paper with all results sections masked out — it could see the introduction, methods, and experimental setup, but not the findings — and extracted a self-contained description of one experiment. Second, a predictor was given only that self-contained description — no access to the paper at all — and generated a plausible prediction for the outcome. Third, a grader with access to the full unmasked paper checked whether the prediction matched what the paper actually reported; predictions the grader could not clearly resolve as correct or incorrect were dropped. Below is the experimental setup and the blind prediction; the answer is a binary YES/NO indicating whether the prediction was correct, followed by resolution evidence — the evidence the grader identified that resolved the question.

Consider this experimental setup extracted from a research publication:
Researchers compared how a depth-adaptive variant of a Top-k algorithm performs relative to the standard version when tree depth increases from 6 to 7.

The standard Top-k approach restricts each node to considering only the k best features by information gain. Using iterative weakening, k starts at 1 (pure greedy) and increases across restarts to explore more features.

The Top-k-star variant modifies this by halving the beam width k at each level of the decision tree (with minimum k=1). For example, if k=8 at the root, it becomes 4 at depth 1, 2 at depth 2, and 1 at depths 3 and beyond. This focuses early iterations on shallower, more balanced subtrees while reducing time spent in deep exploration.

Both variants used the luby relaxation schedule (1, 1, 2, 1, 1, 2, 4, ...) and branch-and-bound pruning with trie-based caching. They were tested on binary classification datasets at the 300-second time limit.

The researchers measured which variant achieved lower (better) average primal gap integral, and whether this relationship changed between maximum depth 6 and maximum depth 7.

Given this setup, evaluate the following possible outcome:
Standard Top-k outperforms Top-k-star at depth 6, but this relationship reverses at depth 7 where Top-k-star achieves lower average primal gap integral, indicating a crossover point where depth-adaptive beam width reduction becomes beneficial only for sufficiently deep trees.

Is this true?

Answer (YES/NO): NO